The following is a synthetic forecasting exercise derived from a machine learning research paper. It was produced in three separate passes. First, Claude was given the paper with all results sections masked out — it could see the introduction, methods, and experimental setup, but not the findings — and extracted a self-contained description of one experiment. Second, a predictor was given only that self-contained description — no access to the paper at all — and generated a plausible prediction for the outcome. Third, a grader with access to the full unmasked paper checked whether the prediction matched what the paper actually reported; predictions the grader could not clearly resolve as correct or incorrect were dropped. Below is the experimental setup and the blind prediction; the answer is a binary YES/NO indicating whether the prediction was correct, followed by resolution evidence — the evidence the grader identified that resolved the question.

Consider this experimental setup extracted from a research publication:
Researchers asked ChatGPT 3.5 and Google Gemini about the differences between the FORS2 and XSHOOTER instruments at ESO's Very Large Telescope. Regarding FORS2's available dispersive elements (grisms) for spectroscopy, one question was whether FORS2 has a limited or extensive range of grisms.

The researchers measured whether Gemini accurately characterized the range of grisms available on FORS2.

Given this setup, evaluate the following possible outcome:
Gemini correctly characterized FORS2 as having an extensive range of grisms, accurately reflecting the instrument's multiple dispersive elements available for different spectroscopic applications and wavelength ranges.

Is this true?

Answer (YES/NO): NO